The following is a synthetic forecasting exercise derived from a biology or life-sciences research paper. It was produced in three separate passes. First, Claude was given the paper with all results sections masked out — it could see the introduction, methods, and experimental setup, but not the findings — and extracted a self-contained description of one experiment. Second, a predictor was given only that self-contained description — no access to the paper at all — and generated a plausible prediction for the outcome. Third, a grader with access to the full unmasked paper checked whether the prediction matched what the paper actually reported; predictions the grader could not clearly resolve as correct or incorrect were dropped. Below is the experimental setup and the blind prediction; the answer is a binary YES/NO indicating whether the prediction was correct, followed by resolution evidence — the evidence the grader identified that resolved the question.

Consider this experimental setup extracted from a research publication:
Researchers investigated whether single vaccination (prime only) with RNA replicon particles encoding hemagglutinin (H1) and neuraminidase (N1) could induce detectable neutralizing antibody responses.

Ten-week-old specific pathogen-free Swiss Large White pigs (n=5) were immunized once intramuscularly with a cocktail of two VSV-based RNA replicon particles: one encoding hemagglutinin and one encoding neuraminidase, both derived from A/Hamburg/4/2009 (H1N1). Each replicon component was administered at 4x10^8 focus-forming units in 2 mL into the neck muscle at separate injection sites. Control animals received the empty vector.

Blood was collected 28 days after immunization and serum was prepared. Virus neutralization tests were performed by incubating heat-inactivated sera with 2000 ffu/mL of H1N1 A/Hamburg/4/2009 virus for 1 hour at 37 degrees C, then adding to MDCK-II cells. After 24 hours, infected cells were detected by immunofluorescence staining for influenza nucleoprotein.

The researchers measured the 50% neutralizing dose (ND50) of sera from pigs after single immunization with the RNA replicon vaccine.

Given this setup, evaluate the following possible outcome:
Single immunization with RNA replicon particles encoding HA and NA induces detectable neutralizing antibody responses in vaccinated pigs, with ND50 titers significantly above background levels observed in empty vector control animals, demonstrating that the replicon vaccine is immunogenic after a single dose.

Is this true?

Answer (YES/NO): YES